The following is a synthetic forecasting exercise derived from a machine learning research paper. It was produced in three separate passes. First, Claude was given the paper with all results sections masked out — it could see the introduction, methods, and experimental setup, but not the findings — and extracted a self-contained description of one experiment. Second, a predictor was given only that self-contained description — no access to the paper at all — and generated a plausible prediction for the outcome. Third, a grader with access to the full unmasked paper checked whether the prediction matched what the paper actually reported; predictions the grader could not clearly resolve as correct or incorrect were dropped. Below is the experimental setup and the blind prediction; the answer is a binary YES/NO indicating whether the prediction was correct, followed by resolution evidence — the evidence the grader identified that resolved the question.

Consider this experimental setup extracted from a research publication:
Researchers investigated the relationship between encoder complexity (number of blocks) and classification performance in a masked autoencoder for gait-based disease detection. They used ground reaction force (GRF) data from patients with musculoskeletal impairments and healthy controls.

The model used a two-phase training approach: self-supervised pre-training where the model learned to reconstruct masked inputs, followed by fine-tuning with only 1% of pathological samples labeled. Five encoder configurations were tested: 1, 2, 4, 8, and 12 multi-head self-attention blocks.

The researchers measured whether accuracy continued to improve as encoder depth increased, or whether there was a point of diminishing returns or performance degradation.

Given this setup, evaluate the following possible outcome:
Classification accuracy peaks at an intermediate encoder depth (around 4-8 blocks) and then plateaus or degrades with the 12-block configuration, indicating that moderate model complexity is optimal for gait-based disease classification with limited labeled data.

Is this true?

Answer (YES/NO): YES